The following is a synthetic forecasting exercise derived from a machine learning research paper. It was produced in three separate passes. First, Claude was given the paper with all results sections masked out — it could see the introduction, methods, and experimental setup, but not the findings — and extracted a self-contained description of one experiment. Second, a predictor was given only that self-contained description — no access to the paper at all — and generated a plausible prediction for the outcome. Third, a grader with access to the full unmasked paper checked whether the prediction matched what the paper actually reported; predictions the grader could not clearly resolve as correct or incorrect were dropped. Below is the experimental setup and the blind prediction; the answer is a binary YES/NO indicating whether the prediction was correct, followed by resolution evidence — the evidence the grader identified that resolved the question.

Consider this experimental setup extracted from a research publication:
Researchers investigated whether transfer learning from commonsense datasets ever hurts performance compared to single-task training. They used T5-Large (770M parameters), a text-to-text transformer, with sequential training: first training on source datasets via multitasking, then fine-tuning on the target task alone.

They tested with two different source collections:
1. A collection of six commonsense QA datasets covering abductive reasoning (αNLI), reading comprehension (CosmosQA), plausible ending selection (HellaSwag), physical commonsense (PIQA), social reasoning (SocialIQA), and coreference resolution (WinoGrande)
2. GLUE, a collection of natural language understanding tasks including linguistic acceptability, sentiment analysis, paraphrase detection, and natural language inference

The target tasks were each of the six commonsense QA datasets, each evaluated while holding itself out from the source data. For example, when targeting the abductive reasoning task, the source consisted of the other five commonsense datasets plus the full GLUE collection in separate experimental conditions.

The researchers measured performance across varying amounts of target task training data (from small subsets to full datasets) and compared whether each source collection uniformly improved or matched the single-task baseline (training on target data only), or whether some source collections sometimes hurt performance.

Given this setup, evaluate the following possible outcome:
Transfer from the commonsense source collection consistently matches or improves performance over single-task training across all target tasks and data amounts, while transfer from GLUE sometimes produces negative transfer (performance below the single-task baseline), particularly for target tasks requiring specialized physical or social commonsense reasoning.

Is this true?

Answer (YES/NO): NO